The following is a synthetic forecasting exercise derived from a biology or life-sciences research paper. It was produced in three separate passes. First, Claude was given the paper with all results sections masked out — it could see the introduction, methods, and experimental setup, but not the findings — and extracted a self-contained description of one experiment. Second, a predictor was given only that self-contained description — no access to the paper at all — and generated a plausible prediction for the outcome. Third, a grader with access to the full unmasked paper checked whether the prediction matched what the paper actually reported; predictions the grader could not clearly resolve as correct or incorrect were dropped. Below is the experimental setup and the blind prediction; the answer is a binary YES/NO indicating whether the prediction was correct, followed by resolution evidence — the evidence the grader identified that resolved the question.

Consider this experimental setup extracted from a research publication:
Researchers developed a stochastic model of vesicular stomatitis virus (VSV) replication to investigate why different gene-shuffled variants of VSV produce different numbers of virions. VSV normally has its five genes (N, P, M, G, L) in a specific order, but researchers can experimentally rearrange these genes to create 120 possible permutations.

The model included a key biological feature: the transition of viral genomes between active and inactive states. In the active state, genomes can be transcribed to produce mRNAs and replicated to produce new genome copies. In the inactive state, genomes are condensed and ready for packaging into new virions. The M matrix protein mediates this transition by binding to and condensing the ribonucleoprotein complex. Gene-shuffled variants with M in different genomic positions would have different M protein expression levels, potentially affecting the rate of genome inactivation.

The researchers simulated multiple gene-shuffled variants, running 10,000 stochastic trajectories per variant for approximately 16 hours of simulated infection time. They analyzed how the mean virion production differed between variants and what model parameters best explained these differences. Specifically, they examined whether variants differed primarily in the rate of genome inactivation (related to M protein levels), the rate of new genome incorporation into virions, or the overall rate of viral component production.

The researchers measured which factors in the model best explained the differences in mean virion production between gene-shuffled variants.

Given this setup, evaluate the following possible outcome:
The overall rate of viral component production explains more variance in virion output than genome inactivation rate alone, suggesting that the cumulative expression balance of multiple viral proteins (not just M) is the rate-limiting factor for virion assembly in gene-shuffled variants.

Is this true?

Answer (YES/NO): NO